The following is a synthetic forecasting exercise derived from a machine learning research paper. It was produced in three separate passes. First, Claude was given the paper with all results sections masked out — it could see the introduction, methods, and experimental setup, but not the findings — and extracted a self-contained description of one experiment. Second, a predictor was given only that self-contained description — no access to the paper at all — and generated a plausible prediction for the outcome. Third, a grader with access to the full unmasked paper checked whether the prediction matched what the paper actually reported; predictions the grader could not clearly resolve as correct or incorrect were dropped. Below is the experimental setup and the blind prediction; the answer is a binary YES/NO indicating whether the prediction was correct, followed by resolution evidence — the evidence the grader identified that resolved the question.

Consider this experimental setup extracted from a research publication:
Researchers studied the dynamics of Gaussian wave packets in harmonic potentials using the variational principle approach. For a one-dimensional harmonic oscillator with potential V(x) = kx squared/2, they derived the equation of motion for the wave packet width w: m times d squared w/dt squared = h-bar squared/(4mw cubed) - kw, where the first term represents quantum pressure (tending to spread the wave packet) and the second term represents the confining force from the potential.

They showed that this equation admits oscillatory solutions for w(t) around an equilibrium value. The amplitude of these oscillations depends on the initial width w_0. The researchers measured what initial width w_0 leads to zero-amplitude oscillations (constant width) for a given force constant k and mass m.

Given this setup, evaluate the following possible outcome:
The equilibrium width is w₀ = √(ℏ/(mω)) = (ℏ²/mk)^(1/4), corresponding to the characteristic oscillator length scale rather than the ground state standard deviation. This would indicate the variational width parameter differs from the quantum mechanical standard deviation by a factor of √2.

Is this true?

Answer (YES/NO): NO